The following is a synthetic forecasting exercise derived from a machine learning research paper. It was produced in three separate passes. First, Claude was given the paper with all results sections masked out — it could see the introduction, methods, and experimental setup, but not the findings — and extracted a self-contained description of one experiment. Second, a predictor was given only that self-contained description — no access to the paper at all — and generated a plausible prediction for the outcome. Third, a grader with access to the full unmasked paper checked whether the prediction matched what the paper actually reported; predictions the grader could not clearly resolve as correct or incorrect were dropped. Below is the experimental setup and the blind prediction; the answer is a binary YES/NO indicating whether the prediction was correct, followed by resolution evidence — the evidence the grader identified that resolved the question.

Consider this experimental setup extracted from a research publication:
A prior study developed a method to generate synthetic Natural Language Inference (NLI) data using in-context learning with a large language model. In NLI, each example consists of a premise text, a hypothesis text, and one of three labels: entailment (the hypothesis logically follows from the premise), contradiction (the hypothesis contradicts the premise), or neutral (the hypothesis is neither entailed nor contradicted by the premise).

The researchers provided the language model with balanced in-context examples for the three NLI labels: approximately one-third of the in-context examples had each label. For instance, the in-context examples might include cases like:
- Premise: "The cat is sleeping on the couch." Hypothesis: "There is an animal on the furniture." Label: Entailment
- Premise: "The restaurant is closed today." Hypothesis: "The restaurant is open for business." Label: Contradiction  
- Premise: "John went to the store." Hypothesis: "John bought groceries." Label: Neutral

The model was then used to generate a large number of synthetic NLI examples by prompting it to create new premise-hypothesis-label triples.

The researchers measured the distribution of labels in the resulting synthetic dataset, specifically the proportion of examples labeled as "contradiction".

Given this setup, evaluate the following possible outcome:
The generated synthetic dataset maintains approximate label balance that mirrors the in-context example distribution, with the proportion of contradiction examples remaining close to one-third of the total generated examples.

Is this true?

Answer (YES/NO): NO